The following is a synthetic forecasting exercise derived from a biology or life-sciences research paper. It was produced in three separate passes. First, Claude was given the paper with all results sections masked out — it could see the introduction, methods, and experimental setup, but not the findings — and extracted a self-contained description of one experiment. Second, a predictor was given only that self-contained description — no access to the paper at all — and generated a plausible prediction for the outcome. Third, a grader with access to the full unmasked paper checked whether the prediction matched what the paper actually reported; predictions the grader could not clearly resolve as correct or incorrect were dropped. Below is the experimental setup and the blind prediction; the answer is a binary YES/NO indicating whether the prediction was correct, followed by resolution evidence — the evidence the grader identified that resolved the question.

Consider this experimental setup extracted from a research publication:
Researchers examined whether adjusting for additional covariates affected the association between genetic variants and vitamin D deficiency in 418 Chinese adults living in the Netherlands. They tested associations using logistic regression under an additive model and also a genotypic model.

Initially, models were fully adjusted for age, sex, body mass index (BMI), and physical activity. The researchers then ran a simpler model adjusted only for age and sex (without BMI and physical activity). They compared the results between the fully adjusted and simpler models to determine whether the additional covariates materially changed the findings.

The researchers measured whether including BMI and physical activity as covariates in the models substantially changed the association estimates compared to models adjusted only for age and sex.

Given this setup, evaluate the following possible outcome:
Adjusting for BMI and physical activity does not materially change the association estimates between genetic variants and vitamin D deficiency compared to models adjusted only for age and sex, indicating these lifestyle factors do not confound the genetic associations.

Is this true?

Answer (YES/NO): YES